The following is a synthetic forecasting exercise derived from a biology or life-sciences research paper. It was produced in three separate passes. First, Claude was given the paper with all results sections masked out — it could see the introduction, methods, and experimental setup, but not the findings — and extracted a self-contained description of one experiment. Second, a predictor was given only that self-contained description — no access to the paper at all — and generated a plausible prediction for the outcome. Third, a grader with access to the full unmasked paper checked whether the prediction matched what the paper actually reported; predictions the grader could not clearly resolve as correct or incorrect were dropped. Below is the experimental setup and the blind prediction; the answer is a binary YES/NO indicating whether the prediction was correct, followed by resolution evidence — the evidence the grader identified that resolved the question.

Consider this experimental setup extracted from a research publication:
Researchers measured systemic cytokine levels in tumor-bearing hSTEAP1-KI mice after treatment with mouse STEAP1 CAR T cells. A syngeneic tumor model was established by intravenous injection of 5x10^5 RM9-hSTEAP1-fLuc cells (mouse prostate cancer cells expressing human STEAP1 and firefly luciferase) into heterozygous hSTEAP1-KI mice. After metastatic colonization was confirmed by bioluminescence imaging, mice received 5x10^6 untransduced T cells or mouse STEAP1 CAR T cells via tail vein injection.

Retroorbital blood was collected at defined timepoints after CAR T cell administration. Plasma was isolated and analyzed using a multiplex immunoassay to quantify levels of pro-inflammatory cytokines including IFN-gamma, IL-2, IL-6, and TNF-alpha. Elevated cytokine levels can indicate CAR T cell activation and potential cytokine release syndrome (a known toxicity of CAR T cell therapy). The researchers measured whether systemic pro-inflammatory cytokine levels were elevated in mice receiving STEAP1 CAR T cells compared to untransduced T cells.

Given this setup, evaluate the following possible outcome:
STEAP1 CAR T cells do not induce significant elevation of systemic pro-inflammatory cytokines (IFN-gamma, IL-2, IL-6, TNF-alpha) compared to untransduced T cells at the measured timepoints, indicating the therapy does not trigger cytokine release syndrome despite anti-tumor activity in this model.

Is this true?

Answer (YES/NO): YES